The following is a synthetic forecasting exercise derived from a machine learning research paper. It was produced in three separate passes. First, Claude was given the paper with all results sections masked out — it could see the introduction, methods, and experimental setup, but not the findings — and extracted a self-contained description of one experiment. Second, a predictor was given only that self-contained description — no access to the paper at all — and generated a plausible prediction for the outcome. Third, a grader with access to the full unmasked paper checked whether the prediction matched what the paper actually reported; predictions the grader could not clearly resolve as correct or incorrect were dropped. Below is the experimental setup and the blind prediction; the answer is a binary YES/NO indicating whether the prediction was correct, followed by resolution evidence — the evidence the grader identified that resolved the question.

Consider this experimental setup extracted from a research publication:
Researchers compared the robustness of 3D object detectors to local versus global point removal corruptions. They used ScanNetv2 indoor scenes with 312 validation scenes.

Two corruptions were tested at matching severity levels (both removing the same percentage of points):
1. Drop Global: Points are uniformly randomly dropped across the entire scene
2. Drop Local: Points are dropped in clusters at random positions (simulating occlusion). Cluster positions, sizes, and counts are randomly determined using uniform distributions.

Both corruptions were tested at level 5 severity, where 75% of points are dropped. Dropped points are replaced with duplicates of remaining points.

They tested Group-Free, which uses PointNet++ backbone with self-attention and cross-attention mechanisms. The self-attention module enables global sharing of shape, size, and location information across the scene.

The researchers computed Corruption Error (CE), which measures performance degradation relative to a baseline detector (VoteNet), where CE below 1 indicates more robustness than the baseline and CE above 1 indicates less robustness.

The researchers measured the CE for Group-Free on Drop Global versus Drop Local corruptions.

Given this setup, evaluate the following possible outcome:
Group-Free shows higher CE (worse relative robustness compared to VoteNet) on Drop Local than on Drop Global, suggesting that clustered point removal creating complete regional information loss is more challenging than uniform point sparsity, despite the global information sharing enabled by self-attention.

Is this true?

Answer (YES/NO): YES